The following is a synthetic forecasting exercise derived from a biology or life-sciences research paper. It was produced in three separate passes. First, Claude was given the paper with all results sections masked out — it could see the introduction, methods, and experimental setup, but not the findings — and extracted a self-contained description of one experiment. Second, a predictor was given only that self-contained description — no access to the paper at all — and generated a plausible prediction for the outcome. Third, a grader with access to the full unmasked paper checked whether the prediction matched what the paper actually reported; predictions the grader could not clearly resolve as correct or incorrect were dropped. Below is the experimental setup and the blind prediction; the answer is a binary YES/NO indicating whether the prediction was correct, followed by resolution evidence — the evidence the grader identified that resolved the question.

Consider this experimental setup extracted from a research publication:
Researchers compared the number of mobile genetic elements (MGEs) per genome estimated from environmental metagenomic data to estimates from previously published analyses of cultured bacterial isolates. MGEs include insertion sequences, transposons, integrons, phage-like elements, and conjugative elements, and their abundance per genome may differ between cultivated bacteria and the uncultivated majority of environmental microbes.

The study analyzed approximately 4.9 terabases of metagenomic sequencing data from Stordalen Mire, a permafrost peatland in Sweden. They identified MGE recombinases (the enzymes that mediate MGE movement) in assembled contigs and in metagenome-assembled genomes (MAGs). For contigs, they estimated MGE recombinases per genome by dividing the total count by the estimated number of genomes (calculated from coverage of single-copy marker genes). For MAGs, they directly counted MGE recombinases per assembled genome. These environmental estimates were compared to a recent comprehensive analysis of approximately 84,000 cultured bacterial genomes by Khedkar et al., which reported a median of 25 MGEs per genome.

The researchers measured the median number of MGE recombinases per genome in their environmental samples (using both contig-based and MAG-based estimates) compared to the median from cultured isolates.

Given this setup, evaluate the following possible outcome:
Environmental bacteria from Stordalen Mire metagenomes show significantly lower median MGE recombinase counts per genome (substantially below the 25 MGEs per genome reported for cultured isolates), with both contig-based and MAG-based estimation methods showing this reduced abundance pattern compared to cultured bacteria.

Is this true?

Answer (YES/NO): NO